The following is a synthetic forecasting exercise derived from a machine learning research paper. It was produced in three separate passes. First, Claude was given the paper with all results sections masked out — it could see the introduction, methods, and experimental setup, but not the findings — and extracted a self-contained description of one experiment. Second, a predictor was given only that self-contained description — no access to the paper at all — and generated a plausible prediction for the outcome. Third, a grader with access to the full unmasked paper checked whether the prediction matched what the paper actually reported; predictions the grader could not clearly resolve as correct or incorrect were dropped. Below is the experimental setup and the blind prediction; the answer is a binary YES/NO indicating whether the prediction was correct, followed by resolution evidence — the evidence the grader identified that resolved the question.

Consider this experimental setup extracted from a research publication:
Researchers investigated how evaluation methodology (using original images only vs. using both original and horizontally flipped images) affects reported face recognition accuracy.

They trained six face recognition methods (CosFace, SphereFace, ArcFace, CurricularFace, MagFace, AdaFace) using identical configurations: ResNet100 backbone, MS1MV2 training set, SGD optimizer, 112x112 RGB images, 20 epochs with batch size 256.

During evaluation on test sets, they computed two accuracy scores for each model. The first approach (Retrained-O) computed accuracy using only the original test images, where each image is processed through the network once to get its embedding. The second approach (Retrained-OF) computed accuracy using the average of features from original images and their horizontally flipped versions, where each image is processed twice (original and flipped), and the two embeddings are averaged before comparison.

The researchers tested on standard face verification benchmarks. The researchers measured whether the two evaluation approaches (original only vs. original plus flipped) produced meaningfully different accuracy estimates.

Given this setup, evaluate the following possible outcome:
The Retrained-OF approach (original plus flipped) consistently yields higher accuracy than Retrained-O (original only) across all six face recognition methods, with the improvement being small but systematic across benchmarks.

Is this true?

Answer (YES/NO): YES